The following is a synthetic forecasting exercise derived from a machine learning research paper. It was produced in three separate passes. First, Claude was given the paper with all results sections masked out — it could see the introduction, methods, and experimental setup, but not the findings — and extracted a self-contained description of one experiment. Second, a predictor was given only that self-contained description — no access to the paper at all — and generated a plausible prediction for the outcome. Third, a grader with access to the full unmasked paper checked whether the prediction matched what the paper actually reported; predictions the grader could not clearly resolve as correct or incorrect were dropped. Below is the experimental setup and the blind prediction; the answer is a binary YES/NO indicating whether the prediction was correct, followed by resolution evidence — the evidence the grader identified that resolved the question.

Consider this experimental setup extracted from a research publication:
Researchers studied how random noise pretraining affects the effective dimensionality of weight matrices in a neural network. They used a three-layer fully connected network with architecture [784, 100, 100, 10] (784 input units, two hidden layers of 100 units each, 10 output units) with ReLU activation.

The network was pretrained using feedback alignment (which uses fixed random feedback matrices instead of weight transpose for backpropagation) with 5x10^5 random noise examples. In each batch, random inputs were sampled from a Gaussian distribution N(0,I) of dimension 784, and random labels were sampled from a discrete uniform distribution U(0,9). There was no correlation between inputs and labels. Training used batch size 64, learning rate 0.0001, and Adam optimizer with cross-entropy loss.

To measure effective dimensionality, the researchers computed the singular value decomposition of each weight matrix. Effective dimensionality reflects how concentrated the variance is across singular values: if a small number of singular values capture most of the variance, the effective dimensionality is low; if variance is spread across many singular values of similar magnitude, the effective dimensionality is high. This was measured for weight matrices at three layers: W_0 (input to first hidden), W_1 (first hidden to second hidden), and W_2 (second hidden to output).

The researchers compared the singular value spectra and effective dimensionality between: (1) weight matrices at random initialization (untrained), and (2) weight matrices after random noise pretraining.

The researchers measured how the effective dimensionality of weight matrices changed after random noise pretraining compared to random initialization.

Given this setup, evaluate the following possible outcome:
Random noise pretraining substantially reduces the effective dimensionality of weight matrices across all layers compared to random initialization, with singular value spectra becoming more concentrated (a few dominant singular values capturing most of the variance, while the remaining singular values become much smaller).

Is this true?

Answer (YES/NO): YES